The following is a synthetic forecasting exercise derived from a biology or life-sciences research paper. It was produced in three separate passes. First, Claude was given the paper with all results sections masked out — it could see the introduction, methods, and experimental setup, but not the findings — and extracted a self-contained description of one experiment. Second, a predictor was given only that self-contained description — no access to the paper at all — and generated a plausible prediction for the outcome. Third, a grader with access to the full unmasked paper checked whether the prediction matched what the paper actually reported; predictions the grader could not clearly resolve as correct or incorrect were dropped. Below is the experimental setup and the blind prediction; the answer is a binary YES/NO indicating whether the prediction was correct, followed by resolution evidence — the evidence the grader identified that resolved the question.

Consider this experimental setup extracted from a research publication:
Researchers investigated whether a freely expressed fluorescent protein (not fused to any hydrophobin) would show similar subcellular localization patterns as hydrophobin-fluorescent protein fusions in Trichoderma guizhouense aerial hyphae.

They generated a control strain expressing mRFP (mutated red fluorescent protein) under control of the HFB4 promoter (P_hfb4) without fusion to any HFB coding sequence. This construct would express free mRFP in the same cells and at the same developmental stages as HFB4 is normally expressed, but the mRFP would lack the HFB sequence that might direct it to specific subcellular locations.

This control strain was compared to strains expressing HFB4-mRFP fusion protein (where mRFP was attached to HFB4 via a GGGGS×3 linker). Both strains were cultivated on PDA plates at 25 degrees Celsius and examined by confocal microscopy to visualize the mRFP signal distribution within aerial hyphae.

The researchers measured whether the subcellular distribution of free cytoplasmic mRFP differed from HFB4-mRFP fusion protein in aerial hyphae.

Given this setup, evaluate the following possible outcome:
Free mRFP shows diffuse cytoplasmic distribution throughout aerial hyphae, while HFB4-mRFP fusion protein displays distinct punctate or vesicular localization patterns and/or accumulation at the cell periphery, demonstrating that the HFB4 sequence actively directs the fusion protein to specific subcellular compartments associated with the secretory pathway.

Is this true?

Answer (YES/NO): NO